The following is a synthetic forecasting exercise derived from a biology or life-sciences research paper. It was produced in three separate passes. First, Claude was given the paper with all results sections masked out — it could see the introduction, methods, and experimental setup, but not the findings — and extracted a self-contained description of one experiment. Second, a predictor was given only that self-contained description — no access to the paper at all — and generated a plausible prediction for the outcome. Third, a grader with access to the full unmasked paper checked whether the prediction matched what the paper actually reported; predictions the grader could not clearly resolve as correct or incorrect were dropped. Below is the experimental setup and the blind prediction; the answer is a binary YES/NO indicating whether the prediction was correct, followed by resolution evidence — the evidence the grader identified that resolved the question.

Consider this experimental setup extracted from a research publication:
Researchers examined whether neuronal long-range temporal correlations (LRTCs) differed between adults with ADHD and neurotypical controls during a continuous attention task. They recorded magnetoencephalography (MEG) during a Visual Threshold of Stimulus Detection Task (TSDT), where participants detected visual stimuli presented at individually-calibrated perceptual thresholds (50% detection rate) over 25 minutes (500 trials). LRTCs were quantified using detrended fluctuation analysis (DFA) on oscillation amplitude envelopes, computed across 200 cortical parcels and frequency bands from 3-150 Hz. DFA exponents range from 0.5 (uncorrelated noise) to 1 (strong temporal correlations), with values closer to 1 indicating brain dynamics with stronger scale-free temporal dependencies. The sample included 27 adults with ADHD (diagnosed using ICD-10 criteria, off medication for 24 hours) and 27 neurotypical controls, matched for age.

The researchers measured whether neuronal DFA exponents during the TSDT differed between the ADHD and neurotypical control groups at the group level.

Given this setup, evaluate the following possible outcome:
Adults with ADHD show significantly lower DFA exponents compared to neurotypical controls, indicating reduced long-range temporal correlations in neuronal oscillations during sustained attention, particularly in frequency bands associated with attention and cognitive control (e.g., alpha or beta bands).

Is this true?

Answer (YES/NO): NO